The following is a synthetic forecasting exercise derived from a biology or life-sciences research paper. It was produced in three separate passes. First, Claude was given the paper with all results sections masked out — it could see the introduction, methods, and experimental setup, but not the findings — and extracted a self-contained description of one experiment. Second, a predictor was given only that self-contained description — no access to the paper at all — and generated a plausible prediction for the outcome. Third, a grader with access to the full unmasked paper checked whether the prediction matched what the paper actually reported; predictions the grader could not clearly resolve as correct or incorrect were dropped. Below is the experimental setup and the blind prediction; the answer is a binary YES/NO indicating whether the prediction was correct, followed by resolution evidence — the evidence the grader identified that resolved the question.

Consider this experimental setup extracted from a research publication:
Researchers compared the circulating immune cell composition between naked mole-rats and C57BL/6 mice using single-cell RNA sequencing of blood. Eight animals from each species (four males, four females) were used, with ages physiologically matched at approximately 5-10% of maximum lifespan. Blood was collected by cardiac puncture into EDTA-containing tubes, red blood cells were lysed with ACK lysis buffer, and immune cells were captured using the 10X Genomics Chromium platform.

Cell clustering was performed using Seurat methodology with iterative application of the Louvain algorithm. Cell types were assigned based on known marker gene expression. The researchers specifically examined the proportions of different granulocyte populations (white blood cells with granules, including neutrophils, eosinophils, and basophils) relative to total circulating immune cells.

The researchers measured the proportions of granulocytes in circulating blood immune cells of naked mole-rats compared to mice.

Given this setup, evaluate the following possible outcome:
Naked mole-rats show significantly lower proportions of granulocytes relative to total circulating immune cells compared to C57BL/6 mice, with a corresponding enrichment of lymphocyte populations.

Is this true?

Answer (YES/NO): NO